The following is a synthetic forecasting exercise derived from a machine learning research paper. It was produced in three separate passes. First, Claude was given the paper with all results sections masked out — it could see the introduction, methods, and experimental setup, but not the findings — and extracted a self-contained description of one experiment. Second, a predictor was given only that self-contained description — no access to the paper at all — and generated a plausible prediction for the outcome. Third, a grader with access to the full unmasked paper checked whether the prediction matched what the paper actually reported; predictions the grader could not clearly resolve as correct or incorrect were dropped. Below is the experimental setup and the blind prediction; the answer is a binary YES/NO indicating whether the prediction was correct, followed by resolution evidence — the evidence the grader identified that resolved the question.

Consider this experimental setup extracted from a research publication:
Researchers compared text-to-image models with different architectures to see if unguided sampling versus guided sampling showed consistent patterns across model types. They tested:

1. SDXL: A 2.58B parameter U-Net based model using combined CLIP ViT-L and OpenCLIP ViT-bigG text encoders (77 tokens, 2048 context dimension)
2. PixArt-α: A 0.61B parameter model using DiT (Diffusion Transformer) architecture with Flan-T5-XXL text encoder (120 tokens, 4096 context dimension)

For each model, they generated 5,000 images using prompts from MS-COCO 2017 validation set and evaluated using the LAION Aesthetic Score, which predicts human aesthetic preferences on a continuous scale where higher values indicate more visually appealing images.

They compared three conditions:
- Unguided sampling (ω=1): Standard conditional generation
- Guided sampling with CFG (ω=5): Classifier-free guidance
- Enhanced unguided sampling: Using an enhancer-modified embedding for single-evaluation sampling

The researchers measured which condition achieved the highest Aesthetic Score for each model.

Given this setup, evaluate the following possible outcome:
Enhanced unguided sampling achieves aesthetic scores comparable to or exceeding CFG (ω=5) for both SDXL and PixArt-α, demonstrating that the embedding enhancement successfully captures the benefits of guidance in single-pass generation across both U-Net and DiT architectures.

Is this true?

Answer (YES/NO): YES